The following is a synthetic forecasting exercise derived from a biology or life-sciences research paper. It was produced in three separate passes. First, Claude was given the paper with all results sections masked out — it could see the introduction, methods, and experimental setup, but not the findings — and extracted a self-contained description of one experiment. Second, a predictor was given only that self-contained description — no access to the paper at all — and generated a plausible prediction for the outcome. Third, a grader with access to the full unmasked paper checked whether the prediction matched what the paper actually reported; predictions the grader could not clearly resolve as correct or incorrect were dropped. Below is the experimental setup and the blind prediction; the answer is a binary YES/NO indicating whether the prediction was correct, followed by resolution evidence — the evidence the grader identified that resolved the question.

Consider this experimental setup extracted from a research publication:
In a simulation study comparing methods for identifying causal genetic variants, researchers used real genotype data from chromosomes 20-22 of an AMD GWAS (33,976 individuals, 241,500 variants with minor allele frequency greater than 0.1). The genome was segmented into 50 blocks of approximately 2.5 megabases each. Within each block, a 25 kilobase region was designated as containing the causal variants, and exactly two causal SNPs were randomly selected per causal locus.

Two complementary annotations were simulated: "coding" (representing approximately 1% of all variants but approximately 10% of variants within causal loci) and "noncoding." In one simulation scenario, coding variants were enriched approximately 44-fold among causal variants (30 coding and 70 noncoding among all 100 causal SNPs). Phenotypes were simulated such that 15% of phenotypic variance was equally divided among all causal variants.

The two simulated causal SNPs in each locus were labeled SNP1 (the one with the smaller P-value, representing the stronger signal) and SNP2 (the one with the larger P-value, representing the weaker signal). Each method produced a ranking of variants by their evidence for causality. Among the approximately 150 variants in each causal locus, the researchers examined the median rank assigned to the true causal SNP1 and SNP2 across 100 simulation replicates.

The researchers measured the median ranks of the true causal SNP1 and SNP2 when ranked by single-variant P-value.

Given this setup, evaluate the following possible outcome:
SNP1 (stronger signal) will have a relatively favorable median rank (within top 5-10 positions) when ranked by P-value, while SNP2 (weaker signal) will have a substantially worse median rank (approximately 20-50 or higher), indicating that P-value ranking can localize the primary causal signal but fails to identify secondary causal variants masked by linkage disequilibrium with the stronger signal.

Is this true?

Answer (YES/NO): NO